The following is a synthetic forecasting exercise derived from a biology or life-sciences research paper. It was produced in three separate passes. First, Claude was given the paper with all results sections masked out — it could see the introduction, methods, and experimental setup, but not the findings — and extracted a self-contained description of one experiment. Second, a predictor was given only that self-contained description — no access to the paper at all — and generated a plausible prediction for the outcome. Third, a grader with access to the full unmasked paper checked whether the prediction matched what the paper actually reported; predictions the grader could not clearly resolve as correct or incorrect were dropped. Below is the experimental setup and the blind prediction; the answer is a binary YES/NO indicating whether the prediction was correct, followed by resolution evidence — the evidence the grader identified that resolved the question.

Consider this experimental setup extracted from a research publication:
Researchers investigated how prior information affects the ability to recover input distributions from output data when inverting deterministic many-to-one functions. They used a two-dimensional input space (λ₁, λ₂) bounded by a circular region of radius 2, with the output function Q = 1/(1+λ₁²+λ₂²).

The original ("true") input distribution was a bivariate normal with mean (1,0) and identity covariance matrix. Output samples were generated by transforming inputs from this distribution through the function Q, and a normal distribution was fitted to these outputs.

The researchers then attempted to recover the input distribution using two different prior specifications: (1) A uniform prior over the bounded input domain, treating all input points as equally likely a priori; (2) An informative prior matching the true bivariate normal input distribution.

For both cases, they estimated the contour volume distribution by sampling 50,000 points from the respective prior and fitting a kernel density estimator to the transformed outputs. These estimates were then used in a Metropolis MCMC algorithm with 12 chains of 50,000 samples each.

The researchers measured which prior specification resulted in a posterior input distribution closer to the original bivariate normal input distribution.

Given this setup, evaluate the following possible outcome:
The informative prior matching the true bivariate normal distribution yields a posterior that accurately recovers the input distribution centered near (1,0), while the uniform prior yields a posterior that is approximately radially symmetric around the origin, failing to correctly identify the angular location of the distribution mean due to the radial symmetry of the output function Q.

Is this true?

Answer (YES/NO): YES